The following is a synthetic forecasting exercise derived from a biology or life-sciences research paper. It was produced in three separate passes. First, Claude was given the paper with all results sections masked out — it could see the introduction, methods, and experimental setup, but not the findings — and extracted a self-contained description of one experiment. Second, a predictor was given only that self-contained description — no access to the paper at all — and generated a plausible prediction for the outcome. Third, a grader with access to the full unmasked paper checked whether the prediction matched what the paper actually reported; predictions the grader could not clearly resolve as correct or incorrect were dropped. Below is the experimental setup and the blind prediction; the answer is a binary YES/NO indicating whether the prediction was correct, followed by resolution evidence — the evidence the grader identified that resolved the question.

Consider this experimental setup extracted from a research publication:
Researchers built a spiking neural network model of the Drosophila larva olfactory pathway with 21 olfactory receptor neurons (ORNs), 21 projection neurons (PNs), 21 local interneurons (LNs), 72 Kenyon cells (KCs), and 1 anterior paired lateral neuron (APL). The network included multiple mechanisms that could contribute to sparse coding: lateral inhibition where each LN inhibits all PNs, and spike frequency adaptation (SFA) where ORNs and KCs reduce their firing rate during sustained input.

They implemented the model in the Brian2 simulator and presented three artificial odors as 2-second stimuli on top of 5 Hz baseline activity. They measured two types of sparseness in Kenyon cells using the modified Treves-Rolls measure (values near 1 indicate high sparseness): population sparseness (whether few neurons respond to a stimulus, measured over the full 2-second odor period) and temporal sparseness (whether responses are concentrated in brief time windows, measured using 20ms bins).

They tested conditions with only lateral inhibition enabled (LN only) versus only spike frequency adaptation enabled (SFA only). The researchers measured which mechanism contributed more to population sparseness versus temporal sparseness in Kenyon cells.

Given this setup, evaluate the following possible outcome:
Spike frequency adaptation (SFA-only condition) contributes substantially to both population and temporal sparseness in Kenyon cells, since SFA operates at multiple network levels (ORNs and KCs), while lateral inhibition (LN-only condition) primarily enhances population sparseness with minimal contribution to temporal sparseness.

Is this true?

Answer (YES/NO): NO